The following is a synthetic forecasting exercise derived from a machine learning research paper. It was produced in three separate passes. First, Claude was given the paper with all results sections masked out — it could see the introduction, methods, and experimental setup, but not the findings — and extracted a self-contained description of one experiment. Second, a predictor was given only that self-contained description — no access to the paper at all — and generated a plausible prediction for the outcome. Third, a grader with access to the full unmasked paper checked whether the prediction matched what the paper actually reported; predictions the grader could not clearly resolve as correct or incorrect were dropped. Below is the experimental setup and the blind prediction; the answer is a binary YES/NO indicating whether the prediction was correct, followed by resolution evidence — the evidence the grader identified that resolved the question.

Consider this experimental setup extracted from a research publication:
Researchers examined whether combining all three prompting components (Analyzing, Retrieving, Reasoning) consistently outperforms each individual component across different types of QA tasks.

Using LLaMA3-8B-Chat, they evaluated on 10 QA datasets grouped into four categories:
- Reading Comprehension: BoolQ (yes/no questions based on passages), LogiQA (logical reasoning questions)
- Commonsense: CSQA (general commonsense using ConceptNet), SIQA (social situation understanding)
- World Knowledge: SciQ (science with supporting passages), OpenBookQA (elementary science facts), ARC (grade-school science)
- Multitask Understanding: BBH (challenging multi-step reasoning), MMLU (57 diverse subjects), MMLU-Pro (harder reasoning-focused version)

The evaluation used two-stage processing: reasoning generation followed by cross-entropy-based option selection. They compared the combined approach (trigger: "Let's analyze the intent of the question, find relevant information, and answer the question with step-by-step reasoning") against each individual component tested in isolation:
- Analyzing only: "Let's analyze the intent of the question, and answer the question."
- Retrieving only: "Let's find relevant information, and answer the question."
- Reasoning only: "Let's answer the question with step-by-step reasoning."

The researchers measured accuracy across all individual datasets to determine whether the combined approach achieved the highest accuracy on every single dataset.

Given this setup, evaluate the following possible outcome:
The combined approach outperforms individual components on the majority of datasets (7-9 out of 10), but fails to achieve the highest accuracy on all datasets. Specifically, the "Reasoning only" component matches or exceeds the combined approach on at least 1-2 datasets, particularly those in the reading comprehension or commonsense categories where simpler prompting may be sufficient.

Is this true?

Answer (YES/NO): NO